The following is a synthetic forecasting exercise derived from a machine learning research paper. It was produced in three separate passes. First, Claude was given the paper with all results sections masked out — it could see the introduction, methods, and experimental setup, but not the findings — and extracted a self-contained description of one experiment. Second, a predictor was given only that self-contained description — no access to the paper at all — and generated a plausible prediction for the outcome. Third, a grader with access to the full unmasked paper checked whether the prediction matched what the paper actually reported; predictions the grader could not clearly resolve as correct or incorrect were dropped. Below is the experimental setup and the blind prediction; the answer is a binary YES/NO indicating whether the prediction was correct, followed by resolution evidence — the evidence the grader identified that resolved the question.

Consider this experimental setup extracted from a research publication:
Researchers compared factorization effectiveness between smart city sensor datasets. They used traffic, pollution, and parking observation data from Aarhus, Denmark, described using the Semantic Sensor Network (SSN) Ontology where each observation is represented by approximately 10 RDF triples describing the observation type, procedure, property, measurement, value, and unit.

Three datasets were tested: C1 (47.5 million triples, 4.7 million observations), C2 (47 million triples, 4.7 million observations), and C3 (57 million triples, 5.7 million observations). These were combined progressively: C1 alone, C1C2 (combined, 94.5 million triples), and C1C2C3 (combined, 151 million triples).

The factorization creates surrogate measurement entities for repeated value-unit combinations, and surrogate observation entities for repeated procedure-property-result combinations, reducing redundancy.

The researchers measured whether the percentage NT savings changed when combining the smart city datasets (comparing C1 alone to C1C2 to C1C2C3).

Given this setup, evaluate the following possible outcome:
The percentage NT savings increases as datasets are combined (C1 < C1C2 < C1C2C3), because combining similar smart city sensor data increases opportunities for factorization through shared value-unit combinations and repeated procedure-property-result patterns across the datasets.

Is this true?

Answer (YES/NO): NO